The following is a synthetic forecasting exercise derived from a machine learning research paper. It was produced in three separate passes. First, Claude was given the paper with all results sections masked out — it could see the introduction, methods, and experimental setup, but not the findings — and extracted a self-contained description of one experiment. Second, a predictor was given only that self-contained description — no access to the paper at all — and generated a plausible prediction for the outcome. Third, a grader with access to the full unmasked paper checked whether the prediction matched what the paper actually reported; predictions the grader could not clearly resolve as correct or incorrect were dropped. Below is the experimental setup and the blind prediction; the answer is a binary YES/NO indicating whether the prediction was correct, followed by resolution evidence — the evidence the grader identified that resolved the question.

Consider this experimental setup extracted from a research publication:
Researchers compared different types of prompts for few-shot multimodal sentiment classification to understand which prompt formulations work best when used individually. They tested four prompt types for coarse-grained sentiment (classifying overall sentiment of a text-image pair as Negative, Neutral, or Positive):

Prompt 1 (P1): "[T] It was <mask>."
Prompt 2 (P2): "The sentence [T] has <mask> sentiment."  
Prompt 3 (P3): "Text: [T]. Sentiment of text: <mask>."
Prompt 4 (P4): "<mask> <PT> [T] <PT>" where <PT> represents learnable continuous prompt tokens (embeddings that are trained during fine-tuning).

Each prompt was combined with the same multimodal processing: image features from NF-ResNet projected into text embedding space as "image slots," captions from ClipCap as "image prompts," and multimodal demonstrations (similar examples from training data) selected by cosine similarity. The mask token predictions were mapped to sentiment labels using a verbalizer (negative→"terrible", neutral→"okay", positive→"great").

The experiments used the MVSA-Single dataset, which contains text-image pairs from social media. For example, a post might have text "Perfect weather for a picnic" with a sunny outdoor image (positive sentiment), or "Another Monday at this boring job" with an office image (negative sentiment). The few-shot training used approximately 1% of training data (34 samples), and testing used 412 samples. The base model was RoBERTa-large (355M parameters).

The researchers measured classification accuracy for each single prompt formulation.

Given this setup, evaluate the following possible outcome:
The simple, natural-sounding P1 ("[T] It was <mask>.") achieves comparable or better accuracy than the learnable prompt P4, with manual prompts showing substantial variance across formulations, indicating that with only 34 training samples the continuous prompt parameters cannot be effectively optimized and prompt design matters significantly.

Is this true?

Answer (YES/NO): NO